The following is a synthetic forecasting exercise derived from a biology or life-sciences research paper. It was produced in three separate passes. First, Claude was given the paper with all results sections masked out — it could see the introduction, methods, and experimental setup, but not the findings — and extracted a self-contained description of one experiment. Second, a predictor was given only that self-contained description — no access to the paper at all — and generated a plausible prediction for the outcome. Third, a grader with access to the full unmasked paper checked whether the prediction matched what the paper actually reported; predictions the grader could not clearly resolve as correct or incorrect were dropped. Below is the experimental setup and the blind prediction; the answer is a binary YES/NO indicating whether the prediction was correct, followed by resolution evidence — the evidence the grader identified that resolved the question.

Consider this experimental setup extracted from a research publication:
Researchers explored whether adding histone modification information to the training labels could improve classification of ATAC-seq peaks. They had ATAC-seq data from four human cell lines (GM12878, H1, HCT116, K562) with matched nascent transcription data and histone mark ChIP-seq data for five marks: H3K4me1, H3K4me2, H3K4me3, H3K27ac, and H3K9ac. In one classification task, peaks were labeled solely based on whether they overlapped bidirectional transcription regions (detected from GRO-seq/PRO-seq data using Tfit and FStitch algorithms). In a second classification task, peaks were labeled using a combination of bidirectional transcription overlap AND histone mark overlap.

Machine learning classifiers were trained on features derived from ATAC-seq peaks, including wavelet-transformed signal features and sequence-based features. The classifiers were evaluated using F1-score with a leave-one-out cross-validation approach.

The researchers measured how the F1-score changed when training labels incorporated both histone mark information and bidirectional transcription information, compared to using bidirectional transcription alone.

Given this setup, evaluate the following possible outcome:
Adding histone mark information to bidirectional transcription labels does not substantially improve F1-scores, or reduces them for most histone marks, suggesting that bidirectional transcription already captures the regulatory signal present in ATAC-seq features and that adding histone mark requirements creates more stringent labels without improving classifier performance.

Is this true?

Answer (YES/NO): NO